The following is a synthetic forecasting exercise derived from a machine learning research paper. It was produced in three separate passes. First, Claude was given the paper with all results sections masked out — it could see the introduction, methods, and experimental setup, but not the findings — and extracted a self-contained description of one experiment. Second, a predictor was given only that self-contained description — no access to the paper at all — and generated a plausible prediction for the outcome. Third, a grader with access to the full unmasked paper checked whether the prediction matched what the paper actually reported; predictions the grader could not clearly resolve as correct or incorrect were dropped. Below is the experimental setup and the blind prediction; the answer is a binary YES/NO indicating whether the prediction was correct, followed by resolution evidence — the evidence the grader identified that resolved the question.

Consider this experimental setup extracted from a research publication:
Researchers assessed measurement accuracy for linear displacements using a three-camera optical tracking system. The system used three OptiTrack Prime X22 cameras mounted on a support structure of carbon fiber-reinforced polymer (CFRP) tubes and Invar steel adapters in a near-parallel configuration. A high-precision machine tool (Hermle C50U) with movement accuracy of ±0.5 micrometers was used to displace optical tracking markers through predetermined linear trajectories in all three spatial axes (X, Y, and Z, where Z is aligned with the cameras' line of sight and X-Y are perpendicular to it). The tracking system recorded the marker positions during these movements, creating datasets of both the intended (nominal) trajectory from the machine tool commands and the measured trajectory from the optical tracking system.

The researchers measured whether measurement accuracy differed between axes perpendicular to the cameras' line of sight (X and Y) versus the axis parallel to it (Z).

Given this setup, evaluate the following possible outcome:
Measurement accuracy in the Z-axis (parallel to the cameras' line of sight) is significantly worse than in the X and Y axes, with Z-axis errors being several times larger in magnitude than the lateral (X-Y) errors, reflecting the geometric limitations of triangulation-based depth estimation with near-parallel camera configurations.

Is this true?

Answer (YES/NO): YES